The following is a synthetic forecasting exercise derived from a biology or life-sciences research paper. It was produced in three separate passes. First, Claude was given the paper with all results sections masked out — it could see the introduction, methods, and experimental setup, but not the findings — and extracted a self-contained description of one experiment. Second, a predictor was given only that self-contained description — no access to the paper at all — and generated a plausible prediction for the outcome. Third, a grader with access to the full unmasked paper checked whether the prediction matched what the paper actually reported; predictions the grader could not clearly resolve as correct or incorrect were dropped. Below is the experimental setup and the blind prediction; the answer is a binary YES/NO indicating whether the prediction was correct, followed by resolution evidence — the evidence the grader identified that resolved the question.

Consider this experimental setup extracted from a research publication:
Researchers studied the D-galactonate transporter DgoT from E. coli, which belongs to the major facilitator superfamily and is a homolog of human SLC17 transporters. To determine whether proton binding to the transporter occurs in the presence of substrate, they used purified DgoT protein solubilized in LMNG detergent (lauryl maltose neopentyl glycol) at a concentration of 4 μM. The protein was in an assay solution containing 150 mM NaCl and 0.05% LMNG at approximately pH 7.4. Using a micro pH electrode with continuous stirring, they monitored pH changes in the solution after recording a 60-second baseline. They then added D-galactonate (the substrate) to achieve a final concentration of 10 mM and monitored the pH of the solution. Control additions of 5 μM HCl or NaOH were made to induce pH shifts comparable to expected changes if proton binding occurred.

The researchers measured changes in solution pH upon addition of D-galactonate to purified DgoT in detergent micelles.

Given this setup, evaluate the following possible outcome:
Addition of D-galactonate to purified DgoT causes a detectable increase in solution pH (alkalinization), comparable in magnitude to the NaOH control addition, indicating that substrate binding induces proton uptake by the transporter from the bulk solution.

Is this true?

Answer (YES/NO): NO